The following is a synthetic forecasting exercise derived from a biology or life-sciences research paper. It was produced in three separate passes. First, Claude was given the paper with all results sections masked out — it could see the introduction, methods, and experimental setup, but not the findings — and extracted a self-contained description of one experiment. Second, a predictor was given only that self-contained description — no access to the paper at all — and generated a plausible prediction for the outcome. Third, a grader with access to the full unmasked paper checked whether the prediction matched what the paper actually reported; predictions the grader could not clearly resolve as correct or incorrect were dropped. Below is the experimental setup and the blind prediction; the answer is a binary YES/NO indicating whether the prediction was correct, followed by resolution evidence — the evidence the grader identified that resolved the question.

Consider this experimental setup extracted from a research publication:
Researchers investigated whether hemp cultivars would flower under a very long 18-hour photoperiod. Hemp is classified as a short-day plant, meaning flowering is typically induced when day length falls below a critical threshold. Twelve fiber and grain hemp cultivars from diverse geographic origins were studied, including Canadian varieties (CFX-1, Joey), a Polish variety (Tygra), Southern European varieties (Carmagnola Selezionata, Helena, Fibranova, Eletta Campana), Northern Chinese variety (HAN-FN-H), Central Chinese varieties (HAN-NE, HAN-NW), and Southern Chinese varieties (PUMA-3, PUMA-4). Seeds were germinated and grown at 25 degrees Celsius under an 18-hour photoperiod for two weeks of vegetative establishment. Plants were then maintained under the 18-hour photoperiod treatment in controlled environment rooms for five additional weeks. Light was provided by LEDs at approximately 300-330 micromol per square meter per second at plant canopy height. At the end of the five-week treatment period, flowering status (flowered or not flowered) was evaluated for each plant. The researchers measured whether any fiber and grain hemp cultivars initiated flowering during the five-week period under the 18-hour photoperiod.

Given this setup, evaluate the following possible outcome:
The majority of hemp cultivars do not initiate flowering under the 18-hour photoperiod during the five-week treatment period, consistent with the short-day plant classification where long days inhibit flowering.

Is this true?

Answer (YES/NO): YES